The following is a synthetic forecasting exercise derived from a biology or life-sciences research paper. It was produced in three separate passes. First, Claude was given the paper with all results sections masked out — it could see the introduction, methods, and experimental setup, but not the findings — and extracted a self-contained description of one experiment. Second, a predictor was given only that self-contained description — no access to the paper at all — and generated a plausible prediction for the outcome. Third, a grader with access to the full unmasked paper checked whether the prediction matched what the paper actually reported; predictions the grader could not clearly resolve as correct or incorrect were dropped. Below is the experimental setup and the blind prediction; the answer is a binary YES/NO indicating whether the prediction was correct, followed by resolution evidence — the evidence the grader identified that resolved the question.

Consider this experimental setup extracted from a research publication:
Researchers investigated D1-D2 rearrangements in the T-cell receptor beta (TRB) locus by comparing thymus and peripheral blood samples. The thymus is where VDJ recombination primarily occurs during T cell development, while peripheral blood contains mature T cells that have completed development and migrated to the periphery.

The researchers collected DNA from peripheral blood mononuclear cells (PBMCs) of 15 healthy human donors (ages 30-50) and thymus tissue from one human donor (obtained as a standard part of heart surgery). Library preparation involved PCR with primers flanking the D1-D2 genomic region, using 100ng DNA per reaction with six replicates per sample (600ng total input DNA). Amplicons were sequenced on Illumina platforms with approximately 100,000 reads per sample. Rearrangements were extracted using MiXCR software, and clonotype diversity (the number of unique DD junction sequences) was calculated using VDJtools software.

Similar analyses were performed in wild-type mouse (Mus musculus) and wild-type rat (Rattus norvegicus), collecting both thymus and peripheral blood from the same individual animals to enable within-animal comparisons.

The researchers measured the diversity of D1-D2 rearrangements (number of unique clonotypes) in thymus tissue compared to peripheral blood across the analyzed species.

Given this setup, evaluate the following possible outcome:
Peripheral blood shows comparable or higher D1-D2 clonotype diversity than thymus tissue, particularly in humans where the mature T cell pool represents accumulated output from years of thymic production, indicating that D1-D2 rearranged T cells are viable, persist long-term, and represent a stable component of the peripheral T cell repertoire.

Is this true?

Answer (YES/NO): NO